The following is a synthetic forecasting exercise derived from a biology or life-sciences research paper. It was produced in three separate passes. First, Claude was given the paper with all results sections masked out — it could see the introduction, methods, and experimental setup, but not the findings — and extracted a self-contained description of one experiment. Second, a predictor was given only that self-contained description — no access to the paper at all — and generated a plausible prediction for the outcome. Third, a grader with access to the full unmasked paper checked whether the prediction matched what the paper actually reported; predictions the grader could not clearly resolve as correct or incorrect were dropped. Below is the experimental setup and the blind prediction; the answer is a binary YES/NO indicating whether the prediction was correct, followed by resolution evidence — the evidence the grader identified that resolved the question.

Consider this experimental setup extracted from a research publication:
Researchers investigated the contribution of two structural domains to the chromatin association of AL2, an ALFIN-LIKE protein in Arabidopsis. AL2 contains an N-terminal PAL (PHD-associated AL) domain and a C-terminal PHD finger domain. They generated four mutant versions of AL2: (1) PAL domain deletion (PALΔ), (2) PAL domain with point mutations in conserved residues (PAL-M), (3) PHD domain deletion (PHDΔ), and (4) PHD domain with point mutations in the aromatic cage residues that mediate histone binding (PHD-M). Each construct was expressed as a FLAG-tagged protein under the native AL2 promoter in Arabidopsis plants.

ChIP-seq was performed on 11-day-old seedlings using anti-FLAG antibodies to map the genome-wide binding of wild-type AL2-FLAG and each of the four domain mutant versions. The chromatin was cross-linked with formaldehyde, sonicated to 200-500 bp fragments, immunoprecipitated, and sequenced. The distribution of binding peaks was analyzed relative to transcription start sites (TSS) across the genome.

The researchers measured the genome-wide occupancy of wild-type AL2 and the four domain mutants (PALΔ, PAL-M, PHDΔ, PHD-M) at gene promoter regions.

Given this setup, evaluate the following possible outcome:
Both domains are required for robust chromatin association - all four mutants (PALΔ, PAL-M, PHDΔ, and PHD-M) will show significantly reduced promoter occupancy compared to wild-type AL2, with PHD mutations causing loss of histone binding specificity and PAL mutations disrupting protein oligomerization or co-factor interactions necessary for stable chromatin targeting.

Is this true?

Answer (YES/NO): YES